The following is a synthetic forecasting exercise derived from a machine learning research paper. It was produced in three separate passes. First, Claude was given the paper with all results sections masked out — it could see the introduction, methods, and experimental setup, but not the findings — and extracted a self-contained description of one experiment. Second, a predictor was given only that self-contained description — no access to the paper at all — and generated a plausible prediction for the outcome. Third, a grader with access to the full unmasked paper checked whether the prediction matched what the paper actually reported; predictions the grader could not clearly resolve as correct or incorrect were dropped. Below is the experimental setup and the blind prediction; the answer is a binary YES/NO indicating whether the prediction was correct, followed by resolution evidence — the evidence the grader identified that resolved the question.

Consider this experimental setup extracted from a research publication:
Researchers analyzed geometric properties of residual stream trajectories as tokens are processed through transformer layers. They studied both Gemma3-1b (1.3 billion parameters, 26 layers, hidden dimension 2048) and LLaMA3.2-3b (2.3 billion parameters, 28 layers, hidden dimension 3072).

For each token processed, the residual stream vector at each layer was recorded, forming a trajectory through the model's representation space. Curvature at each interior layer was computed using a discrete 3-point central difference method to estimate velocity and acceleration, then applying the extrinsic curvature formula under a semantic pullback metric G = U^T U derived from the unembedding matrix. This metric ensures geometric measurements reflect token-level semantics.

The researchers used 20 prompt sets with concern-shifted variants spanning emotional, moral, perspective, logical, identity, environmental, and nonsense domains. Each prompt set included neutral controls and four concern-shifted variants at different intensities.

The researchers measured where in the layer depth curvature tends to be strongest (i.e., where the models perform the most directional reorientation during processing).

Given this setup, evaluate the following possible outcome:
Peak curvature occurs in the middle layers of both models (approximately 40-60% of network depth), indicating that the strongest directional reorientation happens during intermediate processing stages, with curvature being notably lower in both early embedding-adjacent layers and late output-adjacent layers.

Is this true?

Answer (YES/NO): NO